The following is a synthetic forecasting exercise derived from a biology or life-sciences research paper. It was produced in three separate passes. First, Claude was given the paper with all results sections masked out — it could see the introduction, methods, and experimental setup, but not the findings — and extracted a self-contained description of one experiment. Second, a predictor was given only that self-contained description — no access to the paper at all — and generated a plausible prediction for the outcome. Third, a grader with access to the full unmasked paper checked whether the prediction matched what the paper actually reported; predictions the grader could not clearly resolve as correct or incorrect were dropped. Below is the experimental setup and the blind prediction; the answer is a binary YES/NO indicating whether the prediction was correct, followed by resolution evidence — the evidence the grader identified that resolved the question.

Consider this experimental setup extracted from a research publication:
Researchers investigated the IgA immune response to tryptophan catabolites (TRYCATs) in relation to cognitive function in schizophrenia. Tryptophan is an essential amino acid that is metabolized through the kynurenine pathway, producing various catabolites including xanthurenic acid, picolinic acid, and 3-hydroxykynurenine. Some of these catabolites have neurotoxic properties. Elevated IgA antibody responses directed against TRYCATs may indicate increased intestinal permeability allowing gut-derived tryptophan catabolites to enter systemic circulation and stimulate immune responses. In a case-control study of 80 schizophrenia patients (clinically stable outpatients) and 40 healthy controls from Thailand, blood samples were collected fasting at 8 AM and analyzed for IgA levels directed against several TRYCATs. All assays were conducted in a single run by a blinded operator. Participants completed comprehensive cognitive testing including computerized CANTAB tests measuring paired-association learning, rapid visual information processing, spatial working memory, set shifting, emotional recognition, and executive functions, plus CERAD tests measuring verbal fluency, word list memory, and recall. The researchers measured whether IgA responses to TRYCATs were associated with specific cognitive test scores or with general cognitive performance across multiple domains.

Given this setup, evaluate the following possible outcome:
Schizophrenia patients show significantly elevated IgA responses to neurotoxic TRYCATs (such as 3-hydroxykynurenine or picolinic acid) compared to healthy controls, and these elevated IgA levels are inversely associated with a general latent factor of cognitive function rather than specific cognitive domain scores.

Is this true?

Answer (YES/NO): NO